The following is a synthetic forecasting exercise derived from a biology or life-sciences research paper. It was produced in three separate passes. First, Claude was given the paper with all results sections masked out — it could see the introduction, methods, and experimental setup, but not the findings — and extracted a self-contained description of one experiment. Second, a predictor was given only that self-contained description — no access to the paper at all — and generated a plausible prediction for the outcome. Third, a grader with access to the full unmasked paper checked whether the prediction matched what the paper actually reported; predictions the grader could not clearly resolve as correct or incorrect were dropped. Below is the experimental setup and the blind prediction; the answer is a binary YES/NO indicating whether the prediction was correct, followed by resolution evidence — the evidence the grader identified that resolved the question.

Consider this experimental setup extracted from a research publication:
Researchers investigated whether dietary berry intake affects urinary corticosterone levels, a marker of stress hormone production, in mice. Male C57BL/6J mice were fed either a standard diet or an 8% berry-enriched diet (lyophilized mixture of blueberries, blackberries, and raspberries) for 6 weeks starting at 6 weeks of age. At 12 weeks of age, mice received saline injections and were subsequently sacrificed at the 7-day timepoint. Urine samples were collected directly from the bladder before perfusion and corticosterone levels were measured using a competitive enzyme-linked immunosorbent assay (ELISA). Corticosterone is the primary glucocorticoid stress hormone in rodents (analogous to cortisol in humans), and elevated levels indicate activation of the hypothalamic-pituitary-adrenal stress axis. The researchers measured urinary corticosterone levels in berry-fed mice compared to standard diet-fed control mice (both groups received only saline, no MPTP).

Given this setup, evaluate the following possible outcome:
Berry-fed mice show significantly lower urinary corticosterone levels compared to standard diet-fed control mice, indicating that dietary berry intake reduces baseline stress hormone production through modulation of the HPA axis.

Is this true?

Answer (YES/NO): NO